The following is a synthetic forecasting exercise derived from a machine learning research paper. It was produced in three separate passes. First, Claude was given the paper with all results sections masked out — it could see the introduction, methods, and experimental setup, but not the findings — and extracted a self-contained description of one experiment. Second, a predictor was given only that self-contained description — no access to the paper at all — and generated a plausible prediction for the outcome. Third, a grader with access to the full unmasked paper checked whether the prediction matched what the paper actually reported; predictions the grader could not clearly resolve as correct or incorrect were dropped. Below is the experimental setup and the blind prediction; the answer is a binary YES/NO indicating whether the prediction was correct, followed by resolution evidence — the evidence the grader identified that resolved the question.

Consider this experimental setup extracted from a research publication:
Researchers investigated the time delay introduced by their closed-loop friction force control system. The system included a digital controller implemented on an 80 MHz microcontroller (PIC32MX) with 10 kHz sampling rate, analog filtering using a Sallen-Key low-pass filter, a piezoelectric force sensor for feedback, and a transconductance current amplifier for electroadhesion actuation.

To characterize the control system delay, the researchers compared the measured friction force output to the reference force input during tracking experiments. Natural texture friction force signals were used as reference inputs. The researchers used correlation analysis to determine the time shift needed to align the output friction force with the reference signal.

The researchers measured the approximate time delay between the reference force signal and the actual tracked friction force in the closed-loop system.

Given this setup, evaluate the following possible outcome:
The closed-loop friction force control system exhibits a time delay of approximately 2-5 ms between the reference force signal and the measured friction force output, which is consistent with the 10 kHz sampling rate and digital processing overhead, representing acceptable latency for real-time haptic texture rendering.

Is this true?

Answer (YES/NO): NO